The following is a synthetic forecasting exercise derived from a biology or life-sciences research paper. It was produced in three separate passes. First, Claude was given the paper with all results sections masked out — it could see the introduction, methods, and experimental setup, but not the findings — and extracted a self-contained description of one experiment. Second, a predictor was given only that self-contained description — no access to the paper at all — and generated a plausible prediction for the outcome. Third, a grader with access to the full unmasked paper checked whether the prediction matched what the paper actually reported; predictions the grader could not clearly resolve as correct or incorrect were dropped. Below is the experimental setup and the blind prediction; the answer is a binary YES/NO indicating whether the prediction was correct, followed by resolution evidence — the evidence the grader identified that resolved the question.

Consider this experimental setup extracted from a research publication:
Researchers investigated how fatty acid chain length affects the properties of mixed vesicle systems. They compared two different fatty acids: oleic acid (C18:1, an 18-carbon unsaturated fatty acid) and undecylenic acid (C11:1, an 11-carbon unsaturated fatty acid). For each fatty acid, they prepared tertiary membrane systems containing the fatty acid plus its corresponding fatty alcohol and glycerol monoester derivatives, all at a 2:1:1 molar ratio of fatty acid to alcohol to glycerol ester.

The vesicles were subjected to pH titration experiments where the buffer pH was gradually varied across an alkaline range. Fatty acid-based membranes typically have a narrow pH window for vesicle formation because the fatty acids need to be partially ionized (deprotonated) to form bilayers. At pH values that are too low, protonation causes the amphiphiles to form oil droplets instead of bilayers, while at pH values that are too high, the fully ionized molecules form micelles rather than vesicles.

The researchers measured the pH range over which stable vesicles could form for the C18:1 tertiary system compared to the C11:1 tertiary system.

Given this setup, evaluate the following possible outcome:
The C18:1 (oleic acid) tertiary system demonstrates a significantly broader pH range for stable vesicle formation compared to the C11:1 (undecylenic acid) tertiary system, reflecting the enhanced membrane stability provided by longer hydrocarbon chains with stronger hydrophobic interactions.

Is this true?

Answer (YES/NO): NO